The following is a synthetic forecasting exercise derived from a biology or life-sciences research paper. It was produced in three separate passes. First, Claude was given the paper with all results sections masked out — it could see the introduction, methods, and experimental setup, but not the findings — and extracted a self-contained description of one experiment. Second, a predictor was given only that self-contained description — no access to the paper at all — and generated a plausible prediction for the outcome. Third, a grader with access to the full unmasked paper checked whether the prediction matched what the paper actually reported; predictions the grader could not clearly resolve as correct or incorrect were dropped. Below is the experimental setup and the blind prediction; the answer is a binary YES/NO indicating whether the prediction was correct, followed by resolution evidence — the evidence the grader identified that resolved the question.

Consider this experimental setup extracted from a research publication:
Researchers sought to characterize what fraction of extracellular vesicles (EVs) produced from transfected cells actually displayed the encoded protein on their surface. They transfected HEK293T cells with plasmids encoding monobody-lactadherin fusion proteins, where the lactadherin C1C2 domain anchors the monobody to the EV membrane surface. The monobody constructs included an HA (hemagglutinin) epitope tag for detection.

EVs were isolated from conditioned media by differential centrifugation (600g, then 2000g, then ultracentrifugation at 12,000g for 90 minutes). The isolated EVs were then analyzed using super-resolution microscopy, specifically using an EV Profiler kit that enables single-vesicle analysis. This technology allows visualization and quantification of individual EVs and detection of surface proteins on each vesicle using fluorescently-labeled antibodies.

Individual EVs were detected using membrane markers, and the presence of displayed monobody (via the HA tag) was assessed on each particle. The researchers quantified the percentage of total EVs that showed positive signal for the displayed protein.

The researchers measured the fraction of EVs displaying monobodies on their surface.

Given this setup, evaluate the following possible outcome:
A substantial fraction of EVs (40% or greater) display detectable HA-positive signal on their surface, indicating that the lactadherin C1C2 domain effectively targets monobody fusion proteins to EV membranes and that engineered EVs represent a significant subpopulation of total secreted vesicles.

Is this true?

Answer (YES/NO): YES